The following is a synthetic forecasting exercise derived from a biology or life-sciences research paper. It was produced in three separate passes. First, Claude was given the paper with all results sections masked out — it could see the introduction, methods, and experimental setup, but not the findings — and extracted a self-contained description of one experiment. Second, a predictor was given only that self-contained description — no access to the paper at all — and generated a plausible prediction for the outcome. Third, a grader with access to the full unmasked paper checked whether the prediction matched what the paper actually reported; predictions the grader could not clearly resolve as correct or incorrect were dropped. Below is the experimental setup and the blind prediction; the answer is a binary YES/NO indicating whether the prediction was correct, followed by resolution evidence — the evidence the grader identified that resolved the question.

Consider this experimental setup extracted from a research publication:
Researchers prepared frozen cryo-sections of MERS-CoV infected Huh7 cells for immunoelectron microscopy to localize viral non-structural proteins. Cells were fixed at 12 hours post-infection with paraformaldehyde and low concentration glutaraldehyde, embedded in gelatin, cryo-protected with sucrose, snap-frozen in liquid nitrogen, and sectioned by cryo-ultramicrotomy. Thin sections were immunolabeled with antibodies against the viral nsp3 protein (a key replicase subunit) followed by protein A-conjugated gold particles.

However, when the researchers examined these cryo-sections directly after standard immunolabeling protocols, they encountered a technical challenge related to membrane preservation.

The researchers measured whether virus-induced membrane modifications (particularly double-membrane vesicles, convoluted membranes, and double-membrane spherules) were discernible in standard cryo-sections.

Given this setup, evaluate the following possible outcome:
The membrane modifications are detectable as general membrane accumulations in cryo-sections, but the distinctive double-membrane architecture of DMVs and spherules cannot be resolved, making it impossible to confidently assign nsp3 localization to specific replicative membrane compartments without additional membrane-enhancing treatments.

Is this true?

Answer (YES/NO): NO